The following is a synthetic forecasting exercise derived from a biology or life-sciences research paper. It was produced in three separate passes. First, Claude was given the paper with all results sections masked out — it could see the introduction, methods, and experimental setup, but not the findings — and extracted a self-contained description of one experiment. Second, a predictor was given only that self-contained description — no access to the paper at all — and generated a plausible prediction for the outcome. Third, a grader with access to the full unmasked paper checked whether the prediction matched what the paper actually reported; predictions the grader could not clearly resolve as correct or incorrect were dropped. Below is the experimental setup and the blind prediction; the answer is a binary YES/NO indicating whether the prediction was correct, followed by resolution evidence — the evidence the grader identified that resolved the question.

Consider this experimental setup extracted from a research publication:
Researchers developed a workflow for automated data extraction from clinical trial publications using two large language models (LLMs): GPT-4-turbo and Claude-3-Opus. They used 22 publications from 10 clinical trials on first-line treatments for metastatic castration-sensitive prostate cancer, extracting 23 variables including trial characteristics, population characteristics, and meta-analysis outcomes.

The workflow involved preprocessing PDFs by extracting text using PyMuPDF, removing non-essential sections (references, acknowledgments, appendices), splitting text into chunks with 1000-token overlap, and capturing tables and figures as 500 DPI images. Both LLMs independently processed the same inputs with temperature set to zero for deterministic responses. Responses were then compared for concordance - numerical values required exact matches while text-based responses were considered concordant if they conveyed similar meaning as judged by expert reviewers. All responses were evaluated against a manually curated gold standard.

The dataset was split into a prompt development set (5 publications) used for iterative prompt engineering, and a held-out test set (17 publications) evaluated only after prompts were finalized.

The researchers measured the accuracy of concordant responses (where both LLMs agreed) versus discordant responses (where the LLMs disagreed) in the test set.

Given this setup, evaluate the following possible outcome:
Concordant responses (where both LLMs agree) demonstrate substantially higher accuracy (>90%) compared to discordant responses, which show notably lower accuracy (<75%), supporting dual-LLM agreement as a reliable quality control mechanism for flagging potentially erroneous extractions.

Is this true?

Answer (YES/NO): YES